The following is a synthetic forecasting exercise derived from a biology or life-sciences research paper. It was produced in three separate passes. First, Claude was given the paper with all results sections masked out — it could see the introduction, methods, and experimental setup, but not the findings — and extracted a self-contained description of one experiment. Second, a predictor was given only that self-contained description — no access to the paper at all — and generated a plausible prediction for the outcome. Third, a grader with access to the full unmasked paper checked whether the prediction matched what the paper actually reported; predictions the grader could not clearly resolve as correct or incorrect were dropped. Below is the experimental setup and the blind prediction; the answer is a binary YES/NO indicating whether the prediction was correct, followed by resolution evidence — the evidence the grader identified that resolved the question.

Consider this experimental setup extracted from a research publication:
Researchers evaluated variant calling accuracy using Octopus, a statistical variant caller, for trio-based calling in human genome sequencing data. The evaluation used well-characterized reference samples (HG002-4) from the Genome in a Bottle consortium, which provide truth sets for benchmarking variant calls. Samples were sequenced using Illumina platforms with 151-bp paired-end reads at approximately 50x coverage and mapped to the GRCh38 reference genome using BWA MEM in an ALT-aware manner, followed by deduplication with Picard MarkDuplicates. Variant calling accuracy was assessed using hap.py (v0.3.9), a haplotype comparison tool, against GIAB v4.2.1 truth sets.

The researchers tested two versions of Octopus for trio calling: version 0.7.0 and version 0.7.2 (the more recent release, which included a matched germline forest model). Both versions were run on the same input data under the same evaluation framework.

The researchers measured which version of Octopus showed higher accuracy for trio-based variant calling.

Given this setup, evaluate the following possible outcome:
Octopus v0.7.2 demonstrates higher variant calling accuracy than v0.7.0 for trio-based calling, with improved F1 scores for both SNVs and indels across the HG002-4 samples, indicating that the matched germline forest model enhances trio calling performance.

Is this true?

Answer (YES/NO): NO